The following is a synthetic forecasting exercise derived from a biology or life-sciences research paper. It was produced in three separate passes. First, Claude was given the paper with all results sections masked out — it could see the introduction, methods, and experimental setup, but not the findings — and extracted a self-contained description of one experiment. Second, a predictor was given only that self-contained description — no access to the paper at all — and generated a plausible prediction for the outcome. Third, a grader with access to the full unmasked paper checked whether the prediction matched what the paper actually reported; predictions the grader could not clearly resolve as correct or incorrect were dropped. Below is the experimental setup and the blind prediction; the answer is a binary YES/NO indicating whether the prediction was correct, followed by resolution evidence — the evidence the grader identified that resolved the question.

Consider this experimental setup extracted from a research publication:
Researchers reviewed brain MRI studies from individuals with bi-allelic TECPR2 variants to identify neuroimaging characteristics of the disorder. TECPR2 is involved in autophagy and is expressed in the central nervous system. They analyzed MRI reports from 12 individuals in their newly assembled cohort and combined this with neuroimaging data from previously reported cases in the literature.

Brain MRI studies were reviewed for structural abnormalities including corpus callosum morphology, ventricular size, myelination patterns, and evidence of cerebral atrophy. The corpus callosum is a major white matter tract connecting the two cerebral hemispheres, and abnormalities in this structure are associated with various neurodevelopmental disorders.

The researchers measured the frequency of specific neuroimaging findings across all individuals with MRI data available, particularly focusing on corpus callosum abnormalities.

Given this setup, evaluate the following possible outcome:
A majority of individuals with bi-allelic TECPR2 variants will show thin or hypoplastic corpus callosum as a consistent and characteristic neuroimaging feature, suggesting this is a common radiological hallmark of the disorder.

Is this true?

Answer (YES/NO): YES